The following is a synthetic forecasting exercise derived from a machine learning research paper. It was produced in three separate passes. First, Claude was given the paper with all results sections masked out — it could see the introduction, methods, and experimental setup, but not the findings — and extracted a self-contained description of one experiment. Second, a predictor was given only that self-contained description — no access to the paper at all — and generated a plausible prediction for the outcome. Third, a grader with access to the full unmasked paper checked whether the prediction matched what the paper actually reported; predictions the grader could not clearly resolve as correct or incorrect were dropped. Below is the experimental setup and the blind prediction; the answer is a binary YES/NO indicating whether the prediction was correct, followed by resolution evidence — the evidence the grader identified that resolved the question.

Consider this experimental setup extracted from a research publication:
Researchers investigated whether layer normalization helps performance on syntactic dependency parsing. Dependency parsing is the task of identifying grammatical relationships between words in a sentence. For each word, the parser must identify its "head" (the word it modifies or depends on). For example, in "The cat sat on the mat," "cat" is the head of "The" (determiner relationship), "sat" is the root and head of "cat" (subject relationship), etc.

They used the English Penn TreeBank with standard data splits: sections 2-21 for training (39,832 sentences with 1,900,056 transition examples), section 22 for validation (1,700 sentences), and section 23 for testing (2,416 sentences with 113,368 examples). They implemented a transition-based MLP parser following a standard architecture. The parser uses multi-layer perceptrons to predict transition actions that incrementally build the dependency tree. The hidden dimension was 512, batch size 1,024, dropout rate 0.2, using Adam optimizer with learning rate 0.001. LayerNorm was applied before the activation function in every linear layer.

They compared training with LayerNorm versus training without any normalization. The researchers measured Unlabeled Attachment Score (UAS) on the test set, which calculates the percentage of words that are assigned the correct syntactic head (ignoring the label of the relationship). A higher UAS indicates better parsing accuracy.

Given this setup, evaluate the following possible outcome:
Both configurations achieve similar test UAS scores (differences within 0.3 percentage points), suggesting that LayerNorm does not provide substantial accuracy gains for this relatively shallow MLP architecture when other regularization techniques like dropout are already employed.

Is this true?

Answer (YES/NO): NO